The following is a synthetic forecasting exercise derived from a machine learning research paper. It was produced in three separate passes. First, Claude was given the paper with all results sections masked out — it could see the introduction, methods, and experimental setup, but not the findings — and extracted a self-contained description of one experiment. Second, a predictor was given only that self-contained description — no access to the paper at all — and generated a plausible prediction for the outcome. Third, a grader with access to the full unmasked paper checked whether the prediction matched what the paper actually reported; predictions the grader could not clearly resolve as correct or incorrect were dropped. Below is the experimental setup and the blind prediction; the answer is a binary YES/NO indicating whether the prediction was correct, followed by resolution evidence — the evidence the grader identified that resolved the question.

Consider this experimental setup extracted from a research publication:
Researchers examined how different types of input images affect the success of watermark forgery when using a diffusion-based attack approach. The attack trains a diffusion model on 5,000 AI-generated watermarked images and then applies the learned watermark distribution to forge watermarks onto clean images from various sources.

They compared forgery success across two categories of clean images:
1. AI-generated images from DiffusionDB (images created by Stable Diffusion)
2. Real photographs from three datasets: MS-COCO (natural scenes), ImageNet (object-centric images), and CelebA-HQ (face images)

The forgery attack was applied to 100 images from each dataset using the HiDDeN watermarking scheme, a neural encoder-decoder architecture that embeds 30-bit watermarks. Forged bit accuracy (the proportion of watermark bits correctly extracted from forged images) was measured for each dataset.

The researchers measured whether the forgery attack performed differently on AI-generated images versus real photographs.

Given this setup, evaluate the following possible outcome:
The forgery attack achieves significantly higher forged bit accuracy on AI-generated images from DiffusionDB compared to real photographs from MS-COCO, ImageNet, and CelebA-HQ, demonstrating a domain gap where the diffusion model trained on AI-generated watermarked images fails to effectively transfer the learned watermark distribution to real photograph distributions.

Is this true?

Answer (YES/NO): NO